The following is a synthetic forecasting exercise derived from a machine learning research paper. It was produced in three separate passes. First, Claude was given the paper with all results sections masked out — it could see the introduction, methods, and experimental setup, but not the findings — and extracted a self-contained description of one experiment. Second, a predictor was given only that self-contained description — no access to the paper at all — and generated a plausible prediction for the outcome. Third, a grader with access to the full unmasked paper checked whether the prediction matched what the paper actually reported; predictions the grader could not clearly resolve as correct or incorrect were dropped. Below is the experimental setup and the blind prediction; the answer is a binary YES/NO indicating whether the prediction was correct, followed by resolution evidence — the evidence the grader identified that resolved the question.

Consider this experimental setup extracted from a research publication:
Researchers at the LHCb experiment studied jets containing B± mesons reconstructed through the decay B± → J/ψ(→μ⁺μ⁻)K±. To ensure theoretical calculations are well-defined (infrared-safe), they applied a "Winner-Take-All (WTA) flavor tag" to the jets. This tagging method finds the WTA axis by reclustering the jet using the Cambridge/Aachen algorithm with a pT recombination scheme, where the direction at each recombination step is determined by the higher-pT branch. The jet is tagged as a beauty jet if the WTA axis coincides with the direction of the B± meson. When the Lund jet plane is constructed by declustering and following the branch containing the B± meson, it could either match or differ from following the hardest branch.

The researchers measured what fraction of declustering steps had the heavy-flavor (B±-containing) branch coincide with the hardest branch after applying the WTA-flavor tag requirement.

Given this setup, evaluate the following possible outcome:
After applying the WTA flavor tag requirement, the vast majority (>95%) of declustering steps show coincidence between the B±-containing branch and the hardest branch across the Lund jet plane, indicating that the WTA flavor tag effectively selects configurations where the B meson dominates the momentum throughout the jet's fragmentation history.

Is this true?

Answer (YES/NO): YES